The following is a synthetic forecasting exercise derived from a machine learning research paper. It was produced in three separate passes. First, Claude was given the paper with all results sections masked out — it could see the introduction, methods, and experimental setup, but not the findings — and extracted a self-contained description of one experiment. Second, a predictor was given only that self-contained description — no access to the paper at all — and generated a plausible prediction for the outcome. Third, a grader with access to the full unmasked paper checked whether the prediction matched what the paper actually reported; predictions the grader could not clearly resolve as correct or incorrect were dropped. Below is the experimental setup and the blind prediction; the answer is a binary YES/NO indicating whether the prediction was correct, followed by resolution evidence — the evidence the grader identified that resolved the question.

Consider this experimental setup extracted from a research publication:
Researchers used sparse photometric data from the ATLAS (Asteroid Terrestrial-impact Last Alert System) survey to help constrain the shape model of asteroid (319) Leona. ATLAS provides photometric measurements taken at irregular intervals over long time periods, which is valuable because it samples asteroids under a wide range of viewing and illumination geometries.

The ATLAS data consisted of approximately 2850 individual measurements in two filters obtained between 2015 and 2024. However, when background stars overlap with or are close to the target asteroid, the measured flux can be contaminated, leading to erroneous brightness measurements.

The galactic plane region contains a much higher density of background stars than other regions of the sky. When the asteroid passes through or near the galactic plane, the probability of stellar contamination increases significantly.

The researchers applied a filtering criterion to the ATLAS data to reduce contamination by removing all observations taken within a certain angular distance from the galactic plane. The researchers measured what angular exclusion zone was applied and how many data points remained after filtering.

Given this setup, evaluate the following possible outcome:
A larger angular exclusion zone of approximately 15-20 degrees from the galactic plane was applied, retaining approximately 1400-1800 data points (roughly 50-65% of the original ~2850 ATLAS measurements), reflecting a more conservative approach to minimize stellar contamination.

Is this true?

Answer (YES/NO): NO